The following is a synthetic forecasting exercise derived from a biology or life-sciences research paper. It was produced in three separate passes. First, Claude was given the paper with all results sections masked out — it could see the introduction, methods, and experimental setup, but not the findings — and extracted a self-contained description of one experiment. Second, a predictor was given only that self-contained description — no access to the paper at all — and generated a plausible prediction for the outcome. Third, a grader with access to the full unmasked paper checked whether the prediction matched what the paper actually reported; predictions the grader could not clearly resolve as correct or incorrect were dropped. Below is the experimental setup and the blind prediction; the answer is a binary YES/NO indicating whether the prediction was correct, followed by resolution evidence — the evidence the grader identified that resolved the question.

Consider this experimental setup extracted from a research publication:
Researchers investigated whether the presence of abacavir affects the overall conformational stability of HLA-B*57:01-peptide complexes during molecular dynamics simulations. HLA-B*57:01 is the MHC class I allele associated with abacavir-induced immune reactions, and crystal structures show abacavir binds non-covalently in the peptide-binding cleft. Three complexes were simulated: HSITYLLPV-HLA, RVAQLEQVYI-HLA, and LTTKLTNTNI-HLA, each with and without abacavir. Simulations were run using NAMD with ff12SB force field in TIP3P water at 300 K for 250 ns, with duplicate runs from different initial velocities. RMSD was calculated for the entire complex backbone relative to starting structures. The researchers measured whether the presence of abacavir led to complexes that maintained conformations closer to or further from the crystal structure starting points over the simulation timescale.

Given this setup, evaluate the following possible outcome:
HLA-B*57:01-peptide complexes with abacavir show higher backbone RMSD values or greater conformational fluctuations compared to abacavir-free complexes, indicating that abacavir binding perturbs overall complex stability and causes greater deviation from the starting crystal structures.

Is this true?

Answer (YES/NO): NO